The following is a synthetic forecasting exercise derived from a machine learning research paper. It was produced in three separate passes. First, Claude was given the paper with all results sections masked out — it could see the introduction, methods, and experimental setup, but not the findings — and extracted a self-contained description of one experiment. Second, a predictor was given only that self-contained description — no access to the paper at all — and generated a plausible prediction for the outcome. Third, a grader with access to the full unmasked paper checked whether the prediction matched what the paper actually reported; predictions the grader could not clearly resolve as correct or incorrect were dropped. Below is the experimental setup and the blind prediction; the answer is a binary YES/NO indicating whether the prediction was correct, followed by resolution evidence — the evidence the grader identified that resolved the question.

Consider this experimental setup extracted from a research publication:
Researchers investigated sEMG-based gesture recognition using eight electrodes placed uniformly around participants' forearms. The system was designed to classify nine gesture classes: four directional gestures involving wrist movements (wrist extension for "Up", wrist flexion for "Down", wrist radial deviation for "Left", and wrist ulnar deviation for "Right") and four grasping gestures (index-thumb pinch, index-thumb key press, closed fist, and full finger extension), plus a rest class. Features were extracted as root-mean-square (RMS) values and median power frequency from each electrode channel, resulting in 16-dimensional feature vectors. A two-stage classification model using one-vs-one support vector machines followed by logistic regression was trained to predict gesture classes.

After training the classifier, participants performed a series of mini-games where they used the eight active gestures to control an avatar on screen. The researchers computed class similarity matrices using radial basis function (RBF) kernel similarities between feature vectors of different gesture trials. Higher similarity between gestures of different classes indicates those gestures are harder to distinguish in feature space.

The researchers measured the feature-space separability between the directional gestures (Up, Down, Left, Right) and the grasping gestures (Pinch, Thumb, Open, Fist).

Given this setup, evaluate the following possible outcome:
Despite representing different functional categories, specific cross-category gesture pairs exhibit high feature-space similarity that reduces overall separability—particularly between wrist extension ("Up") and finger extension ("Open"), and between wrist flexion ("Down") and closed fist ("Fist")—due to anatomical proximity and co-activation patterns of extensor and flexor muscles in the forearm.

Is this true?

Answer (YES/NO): NO